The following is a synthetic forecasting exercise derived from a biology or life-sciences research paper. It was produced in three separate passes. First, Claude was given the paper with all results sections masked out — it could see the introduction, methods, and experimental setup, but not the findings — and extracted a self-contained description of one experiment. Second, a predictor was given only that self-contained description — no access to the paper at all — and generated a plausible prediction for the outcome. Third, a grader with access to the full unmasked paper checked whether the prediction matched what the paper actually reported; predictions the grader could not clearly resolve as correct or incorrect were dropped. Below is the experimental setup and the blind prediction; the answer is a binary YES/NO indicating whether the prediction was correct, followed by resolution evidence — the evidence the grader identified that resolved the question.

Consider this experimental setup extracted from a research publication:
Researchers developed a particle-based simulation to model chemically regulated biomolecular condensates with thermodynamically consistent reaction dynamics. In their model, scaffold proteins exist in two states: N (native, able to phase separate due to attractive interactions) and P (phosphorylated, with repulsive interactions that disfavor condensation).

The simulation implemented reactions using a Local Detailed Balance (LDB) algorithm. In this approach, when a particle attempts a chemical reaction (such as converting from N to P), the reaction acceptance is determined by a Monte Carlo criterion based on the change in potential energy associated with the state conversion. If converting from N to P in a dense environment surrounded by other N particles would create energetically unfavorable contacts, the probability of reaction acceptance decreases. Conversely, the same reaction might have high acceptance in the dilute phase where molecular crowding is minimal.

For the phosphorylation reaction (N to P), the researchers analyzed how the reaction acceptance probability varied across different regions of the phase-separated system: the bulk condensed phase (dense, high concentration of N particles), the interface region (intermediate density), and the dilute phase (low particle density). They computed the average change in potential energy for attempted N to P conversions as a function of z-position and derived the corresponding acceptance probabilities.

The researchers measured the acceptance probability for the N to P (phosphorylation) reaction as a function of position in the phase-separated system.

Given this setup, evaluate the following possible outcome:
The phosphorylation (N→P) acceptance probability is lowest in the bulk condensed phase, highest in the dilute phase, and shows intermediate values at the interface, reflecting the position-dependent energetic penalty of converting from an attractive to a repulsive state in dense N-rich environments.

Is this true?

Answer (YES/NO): YES